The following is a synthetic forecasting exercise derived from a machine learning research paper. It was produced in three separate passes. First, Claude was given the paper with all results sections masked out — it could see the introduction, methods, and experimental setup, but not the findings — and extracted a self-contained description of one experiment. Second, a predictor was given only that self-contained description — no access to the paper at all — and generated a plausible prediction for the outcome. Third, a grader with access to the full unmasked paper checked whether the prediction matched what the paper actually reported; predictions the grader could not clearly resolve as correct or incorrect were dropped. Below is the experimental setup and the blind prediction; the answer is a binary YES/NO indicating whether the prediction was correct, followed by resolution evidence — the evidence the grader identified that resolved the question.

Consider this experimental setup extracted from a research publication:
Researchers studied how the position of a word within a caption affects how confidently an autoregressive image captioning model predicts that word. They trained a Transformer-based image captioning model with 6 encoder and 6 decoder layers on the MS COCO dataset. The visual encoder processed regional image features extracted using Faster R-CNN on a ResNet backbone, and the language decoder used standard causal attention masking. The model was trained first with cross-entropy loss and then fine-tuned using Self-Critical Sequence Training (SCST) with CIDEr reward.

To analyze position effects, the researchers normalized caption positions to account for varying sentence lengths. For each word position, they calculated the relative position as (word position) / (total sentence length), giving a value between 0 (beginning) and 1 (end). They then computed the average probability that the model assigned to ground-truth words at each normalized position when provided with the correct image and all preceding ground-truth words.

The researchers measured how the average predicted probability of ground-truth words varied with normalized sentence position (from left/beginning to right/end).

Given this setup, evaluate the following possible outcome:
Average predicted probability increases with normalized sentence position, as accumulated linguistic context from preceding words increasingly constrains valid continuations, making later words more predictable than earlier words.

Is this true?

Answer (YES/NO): YES